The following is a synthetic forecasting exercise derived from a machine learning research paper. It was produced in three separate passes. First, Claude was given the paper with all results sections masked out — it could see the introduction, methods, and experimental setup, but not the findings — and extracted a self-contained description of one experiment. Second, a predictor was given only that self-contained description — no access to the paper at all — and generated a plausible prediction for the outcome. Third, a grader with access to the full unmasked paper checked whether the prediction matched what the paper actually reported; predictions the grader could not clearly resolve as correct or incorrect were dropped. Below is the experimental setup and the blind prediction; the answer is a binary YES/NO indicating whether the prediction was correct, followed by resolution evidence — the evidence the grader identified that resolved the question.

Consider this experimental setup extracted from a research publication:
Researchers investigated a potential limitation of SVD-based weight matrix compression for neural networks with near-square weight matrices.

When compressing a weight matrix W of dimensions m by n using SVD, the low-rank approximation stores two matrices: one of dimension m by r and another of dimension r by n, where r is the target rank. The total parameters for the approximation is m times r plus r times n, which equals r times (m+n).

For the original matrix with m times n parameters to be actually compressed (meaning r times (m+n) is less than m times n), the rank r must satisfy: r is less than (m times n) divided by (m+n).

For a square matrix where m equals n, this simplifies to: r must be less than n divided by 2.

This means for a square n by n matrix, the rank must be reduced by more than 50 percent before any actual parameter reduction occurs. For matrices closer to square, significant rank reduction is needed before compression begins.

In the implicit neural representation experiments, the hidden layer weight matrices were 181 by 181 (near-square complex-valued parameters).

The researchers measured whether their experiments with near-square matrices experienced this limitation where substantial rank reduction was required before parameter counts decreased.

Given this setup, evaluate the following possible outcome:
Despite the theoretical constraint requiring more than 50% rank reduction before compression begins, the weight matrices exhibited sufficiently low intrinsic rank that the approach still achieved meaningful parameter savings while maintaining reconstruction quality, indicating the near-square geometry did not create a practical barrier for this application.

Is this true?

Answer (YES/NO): YES